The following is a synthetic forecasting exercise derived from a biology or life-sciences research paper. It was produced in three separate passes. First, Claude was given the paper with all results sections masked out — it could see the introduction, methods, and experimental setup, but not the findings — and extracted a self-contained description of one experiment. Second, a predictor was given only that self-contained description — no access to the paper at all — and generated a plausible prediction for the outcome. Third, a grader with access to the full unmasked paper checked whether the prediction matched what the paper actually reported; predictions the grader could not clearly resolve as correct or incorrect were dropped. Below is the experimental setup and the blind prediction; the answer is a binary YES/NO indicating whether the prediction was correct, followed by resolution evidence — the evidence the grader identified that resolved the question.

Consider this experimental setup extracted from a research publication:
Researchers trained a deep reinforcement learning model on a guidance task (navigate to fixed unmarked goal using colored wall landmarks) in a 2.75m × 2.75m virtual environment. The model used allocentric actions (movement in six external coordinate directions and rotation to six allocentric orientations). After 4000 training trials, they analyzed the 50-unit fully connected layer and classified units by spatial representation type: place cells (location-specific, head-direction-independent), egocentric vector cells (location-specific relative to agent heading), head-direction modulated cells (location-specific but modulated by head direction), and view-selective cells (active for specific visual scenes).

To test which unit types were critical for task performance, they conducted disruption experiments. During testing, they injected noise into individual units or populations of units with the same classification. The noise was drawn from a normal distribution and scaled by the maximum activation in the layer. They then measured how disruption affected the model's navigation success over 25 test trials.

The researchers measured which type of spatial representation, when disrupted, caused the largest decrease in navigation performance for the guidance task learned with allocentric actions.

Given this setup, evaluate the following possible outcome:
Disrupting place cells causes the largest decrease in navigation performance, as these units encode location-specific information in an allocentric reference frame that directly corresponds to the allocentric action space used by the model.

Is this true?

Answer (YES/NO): YES